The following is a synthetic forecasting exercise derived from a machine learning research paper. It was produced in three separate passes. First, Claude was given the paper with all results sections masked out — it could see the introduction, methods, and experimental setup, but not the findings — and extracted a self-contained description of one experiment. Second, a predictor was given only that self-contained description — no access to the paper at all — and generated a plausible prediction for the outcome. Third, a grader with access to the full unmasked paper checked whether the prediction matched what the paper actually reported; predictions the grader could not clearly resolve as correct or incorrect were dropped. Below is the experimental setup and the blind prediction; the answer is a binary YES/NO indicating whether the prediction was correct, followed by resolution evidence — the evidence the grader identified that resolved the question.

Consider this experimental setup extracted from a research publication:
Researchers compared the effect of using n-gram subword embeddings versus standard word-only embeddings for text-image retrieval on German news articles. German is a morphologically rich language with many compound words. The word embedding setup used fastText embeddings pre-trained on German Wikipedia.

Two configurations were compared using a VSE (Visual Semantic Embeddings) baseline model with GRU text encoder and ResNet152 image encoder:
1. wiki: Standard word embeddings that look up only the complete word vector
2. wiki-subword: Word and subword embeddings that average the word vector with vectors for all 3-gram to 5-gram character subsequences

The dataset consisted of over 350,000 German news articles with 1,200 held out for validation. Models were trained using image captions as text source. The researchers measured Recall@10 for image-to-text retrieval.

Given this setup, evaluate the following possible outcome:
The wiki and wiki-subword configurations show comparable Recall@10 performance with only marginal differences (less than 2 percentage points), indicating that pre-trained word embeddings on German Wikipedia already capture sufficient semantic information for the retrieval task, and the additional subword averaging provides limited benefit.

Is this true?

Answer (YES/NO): NO